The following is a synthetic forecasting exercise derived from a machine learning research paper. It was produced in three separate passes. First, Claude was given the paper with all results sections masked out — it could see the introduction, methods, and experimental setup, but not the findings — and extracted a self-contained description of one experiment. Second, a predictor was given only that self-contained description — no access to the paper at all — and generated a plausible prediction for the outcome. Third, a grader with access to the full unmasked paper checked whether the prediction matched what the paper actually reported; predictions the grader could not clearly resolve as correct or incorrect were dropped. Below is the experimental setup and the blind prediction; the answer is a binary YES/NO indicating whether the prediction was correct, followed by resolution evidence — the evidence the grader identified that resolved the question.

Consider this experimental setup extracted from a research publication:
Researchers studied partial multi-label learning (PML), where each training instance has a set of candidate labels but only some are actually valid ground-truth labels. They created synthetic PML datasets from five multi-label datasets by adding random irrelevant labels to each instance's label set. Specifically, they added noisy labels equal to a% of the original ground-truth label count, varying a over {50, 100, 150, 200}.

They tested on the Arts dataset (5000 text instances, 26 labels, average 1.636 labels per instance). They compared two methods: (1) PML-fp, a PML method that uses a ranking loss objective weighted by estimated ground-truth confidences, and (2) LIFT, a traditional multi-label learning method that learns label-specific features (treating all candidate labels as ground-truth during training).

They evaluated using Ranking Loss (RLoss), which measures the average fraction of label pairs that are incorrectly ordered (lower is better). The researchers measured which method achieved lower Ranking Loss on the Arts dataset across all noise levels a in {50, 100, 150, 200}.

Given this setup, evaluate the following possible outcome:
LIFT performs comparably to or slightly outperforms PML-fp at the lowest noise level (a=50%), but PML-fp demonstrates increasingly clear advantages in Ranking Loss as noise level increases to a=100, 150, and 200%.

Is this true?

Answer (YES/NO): NO